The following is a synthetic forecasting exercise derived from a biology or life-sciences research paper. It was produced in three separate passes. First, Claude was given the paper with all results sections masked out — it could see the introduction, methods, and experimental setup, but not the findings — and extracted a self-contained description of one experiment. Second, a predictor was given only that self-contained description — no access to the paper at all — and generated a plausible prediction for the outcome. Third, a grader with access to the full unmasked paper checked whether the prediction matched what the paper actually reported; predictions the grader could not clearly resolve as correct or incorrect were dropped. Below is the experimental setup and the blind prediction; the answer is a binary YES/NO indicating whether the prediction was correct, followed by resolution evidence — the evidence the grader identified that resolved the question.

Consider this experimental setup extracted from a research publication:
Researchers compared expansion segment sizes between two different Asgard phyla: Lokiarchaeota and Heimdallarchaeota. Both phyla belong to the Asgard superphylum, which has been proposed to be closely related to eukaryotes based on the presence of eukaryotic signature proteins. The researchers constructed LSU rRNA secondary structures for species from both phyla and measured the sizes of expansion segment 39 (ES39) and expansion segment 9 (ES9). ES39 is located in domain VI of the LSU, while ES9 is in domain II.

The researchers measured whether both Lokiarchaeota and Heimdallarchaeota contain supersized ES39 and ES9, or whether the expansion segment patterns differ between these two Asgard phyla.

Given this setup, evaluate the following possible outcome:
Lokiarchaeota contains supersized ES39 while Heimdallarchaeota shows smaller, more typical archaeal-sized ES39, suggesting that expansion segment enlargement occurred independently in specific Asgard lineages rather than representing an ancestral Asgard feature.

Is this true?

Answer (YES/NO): NO